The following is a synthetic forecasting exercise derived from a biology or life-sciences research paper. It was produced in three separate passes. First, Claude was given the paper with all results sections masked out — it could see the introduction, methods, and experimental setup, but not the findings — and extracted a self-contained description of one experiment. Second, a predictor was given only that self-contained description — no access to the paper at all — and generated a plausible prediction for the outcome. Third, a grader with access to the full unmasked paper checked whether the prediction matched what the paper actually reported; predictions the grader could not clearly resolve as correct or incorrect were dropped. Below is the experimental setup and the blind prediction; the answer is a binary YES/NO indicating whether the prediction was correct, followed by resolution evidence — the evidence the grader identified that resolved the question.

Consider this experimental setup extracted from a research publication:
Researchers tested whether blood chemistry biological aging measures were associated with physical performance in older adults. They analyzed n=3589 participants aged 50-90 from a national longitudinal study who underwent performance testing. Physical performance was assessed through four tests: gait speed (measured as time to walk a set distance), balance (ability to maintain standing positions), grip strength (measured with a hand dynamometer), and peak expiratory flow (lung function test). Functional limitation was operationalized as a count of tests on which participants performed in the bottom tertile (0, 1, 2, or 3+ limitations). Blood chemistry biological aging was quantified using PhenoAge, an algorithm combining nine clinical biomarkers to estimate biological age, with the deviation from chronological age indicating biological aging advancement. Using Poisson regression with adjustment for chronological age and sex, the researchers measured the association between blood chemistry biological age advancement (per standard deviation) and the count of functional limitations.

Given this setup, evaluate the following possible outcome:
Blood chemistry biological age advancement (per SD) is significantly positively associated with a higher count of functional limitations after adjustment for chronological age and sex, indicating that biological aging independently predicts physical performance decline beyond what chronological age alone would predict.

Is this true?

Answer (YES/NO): YES